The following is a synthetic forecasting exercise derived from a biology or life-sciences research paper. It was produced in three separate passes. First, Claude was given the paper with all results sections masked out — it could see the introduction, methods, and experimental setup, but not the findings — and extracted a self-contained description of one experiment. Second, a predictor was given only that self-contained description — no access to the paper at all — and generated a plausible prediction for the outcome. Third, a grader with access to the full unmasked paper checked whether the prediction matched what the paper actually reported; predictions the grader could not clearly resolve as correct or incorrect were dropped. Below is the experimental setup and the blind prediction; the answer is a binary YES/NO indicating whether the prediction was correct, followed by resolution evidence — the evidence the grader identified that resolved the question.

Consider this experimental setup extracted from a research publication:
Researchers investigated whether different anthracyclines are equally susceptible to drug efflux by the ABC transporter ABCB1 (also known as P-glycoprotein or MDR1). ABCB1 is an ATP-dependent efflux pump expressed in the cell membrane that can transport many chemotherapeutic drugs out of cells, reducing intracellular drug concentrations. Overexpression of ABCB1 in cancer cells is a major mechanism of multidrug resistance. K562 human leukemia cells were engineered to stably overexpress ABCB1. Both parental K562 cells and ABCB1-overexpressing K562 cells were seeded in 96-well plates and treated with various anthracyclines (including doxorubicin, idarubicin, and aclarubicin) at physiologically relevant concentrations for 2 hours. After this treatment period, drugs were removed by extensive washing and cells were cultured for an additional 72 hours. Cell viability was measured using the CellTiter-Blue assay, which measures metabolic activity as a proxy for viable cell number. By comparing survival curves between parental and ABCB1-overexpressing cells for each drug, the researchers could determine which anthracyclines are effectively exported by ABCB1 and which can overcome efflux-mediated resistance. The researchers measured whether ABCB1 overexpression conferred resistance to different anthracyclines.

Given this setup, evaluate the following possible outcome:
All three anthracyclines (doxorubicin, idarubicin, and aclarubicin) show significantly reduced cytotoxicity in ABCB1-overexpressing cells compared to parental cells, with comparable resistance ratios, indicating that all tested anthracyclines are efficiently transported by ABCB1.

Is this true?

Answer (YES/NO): NO